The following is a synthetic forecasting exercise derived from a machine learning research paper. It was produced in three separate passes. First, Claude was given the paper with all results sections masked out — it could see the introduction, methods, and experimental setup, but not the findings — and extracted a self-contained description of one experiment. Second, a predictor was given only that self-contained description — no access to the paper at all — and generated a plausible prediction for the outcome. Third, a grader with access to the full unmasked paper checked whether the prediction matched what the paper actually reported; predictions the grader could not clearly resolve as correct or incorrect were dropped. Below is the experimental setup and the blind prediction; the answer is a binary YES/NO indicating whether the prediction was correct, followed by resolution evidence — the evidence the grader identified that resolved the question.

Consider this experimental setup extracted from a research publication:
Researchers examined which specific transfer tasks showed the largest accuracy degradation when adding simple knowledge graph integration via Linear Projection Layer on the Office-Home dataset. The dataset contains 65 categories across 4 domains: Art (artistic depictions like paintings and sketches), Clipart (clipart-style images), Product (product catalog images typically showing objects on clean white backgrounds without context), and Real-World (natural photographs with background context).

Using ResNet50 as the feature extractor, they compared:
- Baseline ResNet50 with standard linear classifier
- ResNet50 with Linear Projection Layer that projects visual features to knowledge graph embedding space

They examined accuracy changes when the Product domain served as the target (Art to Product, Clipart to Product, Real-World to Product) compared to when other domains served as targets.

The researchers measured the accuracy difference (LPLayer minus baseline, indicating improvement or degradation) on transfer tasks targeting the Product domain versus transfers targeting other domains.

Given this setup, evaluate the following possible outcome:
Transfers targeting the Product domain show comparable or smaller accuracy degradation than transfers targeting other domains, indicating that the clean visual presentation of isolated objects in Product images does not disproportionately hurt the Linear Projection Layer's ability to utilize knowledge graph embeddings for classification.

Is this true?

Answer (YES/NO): NO